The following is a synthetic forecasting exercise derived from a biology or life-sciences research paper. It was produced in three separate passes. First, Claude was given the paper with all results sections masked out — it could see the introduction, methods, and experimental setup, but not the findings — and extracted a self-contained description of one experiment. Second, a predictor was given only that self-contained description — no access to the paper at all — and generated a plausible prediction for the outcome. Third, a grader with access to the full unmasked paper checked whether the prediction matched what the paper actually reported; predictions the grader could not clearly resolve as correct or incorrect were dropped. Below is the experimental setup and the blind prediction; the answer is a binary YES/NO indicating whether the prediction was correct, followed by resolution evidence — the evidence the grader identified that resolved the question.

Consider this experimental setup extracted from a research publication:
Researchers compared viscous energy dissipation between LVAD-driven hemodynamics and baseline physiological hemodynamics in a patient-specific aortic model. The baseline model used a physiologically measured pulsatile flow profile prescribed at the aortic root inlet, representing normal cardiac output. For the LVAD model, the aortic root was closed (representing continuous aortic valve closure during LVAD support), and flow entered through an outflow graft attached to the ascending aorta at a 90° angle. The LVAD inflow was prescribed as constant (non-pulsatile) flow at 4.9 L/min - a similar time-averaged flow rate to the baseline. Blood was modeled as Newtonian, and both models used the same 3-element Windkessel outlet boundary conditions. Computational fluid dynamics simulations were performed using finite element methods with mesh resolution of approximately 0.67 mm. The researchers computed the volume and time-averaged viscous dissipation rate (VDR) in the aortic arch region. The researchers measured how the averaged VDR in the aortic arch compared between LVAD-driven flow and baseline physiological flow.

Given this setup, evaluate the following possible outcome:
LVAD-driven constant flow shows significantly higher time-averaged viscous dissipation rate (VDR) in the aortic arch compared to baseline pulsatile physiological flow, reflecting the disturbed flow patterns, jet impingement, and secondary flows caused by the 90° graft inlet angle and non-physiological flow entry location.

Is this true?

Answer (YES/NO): YES